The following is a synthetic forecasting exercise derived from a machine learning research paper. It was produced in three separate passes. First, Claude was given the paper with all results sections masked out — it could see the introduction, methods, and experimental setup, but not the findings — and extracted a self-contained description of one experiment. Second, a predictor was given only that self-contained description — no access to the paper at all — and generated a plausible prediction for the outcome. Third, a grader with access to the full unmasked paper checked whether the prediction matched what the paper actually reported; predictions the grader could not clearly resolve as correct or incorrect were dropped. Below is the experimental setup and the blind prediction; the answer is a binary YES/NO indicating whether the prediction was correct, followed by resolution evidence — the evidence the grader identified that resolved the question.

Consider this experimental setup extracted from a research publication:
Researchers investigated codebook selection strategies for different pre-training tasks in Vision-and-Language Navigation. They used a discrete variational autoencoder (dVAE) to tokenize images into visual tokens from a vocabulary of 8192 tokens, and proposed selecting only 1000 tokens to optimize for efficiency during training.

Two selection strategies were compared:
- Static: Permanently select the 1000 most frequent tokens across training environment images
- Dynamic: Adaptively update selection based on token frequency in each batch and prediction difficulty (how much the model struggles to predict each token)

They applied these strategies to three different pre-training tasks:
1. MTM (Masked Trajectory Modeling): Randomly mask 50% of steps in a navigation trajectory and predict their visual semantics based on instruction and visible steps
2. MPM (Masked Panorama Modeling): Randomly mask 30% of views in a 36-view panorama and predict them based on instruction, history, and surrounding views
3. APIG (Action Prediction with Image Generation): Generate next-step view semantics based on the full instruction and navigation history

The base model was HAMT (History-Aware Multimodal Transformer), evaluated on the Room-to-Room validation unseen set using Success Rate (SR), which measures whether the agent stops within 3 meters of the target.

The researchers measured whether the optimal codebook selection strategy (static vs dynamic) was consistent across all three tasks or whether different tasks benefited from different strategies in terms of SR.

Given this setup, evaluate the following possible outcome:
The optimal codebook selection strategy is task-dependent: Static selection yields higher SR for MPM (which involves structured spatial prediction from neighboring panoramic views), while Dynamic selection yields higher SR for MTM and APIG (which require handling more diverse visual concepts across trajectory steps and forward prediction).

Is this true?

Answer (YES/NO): YES